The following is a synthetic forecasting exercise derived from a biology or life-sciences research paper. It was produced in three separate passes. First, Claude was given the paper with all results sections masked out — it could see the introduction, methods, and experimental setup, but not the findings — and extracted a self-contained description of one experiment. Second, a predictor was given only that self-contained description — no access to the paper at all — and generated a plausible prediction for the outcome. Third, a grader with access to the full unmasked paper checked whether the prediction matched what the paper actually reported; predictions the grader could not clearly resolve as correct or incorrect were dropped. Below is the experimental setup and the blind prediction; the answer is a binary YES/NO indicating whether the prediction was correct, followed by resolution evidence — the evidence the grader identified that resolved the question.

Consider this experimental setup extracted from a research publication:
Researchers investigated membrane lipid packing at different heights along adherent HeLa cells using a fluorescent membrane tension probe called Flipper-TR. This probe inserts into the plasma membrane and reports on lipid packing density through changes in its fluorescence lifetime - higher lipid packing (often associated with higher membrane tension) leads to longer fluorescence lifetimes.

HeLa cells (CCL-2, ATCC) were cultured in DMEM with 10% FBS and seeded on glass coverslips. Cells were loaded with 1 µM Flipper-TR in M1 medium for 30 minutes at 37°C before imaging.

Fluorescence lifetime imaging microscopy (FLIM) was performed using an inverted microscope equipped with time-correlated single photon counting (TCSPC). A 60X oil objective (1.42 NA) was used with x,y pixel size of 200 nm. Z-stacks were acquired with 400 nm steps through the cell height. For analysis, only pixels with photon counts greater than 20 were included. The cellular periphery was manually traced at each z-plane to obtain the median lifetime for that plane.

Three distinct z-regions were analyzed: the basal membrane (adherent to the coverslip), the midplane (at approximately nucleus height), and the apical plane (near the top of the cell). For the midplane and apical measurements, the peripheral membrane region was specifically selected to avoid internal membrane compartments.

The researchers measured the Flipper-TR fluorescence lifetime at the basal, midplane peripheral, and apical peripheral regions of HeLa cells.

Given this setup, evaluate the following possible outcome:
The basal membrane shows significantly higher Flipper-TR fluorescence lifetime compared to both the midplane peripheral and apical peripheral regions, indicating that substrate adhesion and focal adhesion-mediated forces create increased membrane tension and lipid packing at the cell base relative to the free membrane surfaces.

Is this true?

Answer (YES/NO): NO